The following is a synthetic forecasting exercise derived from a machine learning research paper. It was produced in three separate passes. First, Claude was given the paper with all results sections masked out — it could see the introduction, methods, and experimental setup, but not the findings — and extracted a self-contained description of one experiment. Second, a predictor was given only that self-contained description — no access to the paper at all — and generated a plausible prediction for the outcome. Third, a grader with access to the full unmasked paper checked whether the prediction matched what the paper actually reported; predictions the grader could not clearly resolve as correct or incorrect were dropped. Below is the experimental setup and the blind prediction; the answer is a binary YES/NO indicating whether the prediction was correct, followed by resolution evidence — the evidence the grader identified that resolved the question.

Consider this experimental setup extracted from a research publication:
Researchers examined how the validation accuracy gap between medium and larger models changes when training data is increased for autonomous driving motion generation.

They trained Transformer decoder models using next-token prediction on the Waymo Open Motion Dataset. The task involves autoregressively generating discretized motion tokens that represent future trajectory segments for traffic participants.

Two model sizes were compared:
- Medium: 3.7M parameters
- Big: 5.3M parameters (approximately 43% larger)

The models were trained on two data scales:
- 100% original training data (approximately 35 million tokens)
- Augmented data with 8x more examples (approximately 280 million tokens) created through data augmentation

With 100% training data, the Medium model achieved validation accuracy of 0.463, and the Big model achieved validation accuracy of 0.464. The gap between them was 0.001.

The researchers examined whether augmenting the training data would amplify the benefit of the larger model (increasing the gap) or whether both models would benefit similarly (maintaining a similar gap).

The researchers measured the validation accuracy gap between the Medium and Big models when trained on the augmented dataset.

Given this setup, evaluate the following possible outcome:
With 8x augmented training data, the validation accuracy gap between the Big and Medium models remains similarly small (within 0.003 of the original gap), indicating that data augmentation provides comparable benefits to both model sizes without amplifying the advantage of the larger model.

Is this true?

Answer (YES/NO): YES